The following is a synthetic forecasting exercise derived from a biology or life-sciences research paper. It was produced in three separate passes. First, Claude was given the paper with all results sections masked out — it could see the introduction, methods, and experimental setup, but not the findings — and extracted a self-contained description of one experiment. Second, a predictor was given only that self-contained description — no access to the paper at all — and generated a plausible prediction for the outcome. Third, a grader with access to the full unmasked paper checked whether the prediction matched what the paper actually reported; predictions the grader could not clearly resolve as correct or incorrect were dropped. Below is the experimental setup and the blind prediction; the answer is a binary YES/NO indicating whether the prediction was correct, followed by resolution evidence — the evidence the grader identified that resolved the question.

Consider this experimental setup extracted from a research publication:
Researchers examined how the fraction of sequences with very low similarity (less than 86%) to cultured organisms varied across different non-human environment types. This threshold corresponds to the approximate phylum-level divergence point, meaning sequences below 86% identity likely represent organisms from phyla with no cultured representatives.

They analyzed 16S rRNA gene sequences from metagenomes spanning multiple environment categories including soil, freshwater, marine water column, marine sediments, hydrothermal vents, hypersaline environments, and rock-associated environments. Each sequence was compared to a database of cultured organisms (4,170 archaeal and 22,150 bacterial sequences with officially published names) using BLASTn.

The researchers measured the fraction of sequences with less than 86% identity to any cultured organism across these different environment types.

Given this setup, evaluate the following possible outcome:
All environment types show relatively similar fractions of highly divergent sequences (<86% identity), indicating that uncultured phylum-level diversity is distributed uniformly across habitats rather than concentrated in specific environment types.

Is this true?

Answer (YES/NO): NO